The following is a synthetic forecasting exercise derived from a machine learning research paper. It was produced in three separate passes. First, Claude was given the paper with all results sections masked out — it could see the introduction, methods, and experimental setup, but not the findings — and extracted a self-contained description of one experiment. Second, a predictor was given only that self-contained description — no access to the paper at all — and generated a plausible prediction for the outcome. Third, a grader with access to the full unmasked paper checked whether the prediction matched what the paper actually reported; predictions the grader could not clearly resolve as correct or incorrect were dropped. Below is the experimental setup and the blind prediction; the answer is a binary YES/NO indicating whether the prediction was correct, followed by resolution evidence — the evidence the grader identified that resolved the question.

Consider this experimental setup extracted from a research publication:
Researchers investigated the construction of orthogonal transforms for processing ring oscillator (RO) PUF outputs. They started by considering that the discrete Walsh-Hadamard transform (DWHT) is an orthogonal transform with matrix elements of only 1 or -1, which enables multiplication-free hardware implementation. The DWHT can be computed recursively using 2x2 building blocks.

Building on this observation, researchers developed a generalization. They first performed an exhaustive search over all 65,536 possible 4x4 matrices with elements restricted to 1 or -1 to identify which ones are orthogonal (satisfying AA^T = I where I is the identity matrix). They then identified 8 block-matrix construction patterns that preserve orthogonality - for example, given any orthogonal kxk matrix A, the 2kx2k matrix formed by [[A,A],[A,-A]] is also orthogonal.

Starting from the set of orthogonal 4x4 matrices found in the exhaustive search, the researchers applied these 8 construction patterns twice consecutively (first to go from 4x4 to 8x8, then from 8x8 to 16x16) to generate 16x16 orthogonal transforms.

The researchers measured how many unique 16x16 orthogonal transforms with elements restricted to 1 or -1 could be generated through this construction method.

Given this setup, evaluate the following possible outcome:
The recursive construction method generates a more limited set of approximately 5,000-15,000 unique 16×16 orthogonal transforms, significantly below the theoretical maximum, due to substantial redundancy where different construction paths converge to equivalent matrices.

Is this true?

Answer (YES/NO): YES